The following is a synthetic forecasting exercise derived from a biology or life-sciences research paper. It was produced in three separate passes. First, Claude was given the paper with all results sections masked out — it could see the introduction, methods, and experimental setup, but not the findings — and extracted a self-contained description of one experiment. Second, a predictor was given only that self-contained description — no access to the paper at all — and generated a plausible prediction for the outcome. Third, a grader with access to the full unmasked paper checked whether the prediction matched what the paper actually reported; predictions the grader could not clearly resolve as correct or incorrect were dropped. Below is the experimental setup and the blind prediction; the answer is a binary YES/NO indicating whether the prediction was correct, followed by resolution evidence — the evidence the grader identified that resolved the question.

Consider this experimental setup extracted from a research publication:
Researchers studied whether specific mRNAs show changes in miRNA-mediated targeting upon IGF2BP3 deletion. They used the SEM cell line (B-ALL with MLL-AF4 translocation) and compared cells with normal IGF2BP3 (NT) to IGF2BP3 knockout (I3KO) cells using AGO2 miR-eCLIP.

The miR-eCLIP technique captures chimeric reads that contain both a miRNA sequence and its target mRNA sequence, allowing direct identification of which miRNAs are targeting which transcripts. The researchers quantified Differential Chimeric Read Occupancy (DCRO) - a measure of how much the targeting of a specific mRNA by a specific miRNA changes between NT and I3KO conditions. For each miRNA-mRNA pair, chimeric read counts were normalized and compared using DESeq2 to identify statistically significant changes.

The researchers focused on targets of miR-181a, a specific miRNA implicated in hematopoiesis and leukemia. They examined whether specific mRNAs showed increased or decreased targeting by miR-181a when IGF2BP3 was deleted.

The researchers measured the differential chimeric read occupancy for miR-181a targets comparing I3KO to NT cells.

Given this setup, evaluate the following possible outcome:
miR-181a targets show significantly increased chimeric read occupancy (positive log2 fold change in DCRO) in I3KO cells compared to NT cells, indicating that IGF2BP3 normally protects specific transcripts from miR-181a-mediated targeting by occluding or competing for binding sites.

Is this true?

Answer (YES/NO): YES